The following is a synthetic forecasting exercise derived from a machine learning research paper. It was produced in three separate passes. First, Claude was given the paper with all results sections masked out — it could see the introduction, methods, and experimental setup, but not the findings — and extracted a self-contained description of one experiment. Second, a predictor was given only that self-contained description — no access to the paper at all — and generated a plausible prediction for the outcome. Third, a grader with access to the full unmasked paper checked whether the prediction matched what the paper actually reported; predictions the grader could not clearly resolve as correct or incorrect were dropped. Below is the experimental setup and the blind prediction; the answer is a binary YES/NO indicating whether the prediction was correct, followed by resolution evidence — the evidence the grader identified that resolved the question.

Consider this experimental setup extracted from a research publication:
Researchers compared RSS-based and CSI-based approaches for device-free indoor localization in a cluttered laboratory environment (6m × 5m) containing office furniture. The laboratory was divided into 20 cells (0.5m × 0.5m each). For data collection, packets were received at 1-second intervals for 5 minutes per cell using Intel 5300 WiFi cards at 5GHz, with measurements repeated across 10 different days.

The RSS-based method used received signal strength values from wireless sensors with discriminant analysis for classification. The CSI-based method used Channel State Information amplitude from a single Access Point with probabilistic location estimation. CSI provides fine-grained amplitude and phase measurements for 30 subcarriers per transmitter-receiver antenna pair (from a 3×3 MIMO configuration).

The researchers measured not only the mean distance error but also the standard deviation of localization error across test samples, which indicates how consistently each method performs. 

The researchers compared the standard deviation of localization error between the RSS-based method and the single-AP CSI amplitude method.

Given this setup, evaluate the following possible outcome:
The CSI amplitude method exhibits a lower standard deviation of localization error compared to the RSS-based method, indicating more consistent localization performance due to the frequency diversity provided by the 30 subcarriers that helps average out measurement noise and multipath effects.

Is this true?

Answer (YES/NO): YES